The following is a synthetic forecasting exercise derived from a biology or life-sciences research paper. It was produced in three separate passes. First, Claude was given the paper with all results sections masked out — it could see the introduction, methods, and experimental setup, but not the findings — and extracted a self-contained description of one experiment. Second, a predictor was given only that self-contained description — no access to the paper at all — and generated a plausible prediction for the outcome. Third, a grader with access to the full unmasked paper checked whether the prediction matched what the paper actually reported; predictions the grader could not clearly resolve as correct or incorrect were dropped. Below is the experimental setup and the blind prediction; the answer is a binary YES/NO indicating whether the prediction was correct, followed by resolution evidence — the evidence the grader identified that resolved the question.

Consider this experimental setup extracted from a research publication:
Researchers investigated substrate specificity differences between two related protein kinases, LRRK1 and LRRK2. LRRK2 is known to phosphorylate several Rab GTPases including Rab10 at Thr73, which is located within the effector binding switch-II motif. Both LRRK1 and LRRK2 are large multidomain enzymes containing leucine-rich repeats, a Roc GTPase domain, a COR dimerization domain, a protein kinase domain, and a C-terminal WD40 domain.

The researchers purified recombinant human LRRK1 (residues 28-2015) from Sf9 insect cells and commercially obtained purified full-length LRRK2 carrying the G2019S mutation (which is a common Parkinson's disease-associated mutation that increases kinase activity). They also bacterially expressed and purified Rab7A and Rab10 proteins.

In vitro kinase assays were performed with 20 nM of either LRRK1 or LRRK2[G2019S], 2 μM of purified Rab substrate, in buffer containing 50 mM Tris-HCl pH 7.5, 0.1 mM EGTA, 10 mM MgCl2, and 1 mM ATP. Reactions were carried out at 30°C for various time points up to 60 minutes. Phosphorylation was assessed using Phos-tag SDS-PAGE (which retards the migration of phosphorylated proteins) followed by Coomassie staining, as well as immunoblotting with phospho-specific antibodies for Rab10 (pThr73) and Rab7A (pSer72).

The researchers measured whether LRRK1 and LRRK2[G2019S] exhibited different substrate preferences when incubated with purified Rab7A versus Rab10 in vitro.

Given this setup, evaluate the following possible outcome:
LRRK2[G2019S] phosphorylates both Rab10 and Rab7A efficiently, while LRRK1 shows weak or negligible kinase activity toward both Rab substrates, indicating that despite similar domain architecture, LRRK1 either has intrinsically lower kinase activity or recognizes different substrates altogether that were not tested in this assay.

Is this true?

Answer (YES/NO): NO